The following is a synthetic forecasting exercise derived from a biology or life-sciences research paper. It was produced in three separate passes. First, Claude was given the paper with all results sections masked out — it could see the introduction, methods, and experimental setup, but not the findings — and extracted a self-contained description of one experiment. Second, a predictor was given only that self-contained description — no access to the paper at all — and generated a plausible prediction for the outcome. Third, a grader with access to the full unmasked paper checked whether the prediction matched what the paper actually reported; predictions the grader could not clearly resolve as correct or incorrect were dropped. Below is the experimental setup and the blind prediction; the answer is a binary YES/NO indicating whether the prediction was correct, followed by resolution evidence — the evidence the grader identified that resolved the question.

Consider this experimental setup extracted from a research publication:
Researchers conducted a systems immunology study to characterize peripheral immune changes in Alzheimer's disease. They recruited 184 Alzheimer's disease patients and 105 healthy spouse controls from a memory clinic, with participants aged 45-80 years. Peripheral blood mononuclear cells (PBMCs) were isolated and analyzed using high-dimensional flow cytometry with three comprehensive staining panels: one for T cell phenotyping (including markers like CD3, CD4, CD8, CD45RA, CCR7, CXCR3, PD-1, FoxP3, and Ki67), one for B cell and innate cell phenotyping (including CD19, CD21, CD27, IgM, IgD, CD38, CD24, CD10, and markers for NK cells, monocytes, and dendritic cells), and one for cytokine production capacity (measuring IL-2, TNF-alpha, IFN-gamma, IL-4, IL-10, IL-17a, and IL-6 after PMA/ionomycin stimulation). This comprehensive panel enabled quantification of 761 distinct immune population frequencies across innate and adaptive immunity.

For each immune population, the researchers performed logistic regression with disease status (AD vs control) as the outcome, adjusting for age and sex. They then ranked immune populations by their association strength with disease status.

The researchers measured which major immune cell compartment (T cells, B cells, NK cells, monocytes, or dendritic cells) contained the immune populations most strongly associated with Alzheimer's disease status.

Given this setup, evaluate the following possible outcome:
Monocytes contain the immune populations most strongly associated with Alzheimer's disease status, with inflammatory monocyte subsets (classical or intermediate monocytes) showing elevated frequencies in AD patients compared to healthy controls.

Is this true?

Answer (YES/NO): NO